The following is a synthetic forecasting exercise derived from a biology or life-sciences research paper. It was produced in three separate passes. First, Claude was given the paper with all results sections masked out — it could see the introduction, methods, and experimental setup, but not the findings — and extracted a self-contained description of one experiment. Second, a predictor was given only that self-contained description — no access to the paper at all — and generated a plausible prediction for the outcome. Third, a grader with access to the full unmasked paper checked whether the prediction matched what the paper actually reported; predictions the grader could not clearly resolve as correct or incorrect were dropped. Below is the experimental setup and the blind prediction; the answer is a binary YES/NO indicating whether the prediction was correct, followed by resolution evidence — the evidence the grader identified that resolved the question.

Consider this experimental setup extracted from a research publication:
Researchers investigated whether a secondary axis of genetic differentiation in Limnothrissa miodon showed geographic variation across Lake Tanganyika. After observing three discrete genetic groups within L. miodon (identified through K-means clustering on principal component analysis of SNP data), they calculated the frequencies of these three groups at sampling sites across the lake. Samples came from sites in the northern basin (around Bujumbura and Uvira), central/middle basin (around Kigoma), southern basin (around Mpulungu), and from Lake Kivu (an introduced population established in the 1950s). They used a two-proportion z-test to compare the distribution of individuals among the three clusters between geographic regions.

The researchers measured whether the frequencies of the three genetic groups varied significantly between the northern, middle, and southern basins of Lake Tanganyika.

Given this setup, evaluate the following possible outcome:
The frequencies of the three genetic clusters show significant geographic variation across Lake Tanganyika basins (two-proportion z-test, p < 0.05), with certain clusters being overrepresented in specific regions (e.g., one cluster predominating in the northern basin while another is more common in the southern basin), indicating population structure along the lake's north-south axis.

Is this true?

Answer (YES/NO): NO